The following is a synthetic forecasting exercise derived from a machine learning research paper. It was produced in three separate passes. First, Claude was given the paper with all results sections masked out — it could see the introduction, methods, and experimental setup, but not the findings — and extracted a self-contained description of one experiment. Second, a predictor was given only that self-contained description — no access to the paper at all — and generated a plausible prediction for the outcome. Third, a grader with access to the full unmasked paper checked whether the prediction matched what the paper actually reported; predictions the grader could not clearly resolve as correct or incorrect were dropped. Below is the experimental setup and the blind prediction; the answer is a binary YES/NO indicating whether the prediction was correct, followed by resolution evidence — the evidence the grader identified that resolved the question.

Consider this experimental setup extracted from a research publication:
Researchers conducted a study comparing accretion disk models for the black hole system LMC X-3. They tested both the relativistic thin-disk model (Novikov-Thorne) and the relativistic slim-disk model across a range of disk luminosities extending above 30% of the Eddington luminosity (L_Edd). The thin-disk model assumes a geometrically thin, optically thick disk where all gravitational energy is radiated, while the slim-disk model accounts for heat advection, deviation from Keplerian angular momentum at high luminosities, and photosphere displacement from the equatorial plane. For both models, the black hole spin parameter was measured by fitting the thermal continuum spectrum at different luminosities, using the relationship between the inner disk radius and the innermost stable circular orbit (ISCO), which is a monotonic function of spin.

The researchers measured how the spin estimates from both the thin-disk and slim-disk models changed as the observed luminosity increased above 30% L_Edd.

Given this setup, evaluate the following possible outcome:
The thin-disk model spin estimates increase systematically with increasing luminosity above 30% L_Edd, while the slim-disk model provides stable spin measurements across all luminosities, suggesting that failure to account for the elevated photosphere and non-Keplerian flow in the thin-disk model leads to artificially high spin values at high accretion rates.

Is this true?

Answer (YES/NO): NO